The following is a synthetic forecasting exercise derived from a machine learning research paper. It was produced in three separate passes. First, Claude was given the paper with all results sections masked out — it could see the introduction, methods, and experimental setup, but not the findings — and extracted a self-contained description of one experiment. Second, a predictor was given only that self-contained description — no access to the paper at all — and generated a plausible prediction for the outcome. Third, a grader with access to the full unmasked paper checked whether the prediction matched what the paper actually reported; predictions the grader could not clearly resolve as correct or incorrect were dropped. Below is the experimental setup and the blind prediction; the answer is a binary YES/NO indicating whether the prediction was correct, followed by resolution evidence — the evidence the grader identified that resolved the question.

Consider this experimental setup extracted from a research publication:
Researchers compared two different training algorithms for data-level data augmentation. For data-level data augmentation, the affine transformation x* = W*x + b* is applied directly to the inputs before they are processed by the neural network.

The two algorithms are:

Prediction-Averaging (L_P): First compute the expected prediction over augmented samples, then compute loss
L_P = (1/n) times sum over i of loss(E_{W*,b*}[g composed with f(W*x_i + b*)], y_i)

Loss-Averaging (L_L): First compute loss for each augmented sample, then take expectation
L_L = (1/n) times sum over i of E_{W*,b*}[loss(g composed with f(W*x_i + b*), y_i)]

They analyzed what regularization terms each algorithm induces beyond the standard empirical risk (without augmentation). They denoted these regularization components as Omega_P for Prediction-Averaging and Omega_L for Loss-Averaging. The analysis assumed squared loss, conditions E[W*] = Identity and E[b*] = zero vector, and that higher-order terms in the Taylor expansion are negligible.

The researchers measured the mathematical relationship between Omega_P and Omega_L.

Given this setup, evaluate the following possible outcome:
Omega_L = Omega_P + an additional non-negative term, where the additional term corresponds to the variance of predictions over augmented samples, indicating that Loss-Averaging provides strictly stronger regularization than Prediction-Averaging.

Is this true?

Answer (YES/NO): YES